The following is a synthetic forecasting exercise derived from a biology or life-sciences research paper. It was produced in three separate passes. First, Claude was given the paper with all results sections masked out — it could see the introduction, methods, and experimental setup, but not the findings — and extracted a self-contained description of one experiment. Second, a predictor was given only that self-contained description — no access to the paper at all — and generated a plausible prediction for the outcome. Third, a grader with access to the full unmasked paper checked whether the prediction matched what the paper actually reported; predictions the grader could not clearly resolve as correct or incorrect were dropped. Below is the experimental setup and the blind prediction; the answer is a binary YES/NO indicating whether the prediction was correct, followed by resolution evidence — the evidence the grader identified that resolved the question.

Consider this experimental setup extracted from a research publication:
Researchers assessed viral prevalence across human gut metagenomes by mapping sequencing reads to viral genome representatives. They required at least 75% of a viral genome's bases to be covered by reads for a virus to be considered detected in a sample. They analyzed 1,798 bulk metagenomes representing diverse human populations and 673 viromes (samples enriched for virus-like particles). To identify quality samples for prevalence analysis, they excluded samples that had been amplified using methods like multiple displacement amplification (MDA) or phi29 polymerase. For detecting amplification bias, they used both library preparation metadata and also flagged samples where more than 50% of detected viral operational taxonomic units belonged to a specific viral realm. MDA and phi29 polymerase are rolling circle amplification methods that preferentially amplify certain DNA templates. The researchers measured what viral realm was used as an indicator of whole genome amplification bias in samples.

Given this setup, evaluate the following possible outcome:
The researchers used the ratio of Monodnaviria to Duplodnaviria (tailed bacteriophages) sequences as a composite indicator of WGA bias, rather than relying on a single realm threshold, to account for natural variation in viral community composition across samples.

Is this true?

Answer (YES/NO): NO